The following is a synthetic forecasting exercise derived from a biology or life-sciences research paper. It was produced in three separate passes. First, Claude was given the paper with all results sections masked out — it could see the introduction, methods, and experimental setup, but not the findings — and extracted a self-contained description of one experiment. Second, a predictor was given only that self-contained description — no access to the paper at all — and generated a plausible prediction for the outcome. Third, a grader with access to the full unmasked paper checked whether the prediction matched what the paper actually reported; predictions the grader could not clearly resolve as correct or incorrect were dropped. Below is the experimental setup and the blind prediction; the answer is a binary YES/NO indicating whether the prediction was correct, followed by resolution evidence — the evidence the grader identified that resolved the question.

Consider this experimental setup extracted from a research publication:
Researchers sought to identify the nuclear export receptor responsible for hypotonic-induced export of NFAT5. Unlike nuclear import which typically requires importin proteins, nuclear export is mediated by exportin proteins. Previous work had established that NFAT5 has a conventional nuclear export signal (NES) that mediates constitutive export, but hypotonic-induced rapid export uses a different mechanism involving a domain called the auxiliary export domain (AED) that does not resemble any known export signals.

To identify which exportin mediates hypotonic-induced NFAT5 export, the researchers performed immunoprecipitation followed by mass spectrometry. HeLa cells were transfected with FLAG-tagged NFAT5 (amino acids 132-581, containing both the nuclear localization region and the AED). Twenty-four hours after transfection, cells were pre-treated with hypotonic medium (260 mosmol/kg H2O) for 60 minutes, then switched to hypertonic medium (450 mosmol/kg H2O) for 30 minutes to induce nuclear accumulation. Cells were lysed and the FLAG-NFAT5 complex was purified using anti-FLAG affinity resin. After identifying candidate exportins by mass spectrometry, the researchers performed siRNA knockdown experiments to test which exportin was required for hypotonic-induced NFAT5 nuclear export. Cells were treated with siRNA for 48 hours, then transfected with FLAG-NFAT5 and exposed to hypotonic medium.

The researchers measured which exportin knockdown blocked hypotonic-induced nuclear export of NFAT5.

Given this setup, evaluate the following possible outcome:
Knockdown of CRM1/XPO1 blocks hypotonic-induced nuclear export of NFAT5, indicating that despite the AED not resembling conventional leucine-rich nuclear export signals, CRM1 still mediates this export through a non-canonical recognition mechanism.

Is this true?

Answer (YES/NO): NO